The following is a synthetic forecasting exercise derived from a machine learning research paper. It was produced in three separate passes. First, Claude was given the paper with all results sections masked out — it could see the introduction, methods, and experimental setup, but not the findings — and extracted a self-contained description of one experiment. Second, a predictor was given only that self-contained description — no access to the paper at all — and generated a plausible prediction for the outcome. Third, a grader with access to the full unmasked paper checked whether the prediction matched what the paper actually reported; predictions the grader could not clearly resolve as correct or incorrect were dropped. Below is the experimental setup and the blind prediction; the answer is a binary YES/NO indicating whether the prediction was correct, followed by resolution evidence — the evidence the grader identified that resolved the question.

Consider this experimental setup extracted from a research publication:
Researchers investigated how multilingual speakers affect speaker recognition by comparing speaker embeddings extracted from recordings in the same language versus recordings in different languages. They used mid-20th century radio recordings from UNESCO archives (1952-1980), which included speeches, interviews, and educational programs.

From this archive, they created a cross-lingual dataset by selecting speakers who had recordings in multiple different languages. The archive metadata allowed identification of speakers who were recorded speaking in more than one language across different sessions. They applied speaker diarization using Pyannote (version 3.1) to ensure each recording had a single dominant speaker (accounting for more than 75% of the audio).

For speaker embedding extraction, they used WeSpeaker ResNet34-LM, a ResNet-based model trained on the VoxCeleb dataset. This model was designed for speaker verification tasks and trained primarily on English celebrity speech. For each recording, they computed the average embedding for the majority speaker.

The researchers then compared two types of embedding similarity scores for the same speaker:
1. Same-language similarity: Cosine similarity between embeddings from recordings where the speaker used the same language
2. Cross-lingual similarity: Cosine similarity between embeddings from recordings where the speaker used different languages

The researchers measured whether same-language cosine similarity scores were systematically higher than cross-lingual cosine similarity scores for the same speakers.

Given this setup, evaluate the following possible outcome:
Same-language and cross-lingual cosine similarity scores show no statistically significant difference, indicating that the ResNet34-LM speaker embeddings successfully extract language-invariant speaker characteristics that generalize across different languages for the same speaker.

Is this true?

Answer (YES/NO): NO